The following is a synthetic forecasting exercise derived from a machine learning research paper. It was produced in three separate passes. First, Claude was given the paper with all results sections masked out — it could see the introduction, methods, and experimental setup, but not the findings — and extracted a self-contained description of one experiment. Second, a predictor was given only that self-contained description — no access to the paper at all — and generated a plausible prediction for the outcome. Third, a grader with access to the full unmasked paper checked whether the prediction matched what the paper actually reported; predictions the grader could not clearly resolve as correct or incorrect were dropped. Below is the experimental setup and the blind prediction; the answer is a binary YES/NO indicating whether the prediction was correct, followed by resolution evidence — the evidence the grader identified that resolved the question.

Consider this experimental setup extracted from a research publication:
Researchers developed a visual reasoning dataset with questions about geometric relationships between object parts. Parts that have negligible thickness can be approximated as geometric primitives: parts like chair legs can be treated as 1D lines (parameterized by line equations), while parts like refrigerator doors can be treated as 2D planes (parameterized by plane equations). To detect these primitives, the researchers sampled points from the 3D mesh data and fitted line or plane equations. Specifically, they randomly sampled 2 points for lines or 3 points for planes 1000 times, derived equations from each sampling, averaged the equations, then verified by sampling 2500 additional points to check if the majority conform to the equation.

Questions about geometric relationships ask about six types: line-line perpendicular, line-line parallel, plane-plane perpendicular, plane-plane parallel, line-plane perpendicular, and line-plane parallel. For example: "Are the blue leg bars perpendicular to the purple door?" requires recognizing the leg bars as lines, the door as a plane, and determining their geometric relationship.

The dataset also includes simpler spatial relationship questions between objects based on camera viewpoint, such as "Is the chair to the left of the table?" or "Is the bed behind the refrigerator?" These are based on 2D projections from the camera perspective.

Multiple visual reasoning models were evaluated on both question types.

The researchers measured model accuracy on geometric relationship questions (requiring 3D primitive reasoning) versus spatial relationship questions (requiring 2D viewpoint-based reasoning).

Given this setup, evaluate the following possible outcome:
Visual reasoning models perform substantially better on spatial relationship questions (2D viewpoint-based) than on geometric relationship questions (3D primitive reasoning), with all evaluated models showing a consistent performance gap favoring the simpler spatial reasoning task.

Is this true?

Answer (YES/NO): NO